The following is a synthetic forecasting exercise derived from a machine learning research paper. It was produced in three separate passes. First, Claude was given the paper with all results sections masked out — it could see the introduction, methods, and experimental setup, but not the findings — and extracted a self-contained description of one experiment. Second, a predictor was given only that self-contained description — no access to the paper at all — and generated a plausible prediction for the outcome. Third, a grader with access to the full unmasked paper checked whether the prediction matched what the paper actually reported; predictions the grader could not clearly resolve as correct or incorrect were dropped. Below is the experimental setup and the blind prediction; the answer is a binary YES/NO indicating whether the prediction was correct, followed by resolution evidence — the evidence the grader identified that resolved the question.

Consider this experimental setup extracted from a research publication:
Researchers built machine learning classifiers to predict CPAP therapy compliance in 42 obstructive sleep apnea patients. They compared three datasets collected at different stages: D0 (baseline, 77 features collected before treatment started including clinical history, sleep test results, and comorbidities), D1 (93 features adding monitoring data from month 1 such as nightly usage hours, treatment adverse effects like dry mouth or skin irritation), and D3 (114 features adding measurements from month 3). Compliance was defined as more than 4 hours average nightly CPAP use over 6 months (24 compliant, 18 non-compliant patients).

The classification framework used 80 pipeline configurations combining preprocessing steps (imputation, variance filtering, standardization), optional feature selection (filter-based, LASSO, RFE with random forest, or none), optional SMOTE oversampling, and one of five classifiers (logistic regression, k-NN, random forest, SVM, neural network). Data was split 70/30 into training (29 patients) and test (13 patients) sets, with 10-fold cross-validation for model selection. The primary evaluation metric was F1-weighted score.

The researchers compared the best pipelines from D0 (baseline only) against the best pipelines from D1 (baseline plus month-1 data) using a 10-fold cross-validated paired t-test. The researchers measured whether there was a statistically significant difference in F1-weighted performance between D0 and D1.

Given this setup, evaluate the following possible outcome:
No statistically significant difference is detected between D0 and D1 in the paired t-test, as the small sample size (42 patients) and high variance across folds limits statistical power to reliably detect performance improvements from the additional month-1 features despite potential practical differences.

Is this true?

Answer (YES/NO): YES